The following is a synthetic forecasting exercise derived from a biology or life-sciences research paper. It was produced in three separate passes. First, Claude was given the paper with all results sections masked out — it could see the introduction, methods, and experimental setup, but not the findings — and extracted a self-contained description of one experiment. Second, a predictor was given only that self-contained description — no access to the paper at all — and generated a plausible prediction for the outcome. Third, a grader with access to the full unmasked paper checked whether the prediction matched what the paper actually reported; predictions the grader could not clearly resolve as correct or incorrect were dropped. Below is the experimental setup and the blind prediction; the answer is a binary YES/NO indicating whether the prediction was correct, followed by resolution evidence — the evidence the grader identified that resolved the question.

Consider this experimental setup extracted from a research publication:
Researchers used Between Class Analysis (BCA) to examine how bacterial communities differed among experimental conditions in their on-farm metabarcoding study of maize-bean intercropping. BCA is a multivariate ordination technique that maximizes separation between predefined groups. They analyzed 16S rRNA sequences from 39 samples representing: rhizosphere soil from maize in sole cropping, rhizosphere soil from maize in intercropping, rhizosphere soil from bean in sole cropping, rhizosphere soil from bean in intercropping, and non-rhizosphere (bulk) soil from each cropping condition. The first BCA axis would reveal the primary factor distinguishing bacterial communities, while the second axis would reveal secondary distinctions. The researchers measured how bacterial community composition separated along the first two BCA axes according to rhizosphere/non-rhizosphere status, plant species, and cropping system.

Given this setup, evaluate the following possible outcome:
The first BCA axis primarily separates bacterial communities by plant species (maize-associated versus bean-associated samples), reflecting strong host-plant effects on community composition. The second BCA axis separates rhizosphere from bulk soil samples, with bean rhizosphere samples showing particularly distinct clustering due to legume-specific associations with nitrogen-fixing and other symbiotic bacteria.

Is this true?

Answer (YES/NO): NO